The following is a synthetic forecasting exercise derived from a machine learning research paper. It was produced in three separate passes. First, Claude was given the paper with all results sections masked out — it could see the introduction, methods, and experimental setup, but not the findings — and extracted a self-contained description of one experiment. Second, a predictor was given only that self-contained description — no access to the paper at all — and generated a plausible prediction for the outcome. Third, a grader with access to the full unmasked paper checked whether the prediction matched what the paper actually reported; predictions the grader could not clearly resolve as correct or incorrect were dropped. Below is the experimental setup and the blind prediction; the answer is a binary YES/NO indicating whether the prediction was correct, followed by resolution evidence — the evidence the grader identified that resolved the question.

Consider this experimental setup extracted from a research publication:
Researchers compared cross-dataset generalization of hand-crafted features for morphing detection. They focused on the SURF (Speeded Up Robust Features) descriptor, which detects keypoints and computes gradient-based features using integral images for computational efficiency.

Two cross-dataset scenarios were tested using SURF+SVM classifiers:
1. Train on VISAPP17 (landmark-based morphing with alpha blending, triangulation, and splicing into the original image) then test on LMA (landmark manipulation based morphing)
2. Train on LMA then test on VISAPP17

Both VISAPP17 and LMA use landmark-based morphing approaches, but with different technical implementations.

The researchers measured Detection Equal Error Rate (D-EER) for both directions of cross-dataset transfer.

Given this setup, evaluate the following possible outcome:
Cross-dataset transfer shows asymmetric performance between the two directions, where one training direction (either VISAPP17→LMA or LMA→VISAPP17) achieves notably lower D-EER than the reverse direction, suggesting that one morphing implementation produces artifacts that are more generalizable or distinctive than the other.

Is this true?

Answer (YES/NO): YES